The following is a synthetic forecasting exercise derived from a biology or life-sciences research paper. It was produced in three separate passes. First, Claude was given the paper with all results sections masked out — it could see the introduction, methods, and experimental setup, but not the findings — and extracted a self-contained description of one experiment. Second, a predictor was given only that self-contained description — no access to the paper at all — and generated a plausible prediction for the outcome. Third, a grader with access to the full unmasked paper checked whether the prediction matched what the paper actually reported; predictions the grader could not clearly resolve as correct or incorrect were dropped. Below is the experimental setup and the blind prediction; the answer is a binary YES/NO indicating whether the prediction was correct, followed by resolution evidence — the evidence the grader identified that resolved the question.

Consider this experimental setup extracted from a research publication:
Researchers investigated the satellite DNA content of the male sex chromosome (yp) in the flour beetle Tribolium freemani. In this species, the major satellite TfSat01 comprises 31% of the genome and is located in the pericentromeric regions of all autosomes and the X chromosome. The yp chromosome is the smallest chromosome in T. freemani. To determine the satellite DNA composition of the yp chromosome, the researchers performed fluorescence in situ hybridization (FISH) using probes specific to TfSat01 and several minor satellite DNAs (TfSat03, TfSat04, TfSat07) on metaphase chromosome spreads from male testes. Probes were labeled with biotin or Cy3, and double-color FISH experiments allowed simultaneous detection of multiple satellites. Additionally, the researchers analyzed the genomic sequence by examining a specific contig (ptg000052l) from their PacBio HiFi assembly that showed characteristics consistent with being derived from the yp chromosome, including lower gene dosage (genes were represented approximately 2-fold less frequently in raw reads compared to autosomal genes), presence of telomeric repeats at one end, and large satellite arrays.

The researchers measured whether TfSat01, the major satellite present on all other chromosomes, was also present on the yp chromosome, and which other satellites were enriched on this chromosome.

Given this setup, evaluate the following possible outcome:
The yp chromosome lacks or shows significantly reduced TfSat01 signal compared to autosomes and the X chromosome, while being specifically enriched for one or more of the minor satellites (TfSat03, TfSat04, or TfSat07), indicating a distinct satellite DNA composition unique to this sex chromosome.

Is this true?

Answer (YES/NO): YES